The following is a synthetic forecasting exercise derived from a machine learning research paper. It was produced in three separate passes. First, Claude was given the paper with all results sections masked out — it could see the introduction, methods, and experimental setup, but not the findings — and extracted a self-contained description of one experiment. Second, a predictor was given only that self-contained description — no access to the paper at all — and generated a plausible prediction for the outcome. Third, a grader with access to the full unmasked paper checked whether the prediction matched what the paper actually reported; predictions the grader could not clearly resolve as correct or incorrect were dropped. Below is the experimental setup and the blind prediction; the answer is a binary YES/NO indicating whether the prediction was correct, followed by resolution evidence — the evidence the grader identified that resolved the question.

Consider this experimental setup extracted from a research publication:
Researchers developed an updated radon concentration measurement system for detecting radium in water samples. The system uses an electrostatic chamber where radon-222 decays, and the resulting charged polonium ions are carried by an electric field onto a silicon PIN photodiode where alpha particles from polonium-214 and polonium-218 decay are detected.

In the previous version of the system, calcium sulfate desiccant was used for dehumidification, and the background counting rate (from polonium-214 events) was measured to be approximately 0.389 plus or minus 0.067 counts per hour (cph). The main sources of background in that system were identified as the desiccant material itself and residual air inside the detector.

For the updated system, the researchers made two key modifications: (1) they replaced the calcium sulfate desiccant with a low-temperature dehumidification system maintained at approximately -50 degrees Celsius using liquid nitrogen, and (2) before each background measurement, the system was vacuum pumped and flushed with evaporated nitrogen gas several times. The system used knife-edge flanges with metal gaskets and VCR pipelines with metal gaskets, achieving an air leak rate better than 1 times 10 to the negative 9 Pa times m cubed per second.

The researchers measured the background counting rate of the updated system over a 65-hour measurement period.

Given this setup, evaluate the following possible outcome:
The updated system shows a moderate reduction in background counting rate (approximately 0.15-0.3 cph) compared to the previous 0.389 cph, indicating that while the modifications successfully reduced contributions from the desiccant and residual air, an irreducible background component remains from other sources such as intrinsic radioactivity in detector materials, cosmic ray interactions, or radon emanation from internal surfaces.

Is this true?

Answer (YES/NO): NO